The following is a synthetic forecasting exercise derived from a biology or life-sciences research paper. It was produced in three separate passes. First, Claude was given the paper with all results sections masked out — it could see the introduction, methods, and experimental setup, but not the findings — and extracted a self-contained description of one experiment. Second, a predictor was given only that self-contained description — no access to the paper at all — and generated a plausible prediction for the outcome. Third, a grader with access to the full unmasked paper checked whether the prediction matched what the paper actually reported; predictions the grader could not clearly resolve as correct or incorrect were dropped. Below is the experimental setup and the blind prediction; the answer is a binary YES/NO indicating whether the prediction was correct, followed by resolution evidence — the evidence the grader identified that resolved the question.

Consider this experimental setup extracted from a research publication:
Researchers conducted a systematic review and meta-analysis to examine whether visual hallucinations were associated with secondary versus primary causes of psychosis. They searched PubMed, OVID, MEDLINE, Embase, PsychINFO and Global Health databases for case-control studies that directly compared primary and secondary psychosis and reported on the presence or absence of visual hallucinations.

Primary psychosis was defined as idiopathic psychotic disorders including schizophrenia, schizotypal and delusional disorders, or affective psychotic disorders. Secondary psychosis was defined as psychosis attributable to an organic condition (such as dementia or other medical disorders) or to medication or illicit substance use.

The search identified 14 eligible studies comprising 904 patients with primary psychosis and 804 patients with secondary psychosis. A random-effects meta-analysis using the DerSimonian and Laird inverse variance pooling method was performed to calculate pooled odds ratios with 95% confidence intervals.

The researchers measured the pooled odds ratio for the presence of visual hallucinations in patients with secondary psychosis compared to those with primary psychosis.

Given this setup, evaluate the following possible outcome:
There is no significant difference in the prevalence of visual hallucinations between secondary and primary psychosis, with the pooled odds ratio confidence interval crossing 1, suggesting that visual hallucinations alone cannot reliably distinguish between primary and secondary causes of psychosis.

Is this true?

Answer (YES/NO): NO